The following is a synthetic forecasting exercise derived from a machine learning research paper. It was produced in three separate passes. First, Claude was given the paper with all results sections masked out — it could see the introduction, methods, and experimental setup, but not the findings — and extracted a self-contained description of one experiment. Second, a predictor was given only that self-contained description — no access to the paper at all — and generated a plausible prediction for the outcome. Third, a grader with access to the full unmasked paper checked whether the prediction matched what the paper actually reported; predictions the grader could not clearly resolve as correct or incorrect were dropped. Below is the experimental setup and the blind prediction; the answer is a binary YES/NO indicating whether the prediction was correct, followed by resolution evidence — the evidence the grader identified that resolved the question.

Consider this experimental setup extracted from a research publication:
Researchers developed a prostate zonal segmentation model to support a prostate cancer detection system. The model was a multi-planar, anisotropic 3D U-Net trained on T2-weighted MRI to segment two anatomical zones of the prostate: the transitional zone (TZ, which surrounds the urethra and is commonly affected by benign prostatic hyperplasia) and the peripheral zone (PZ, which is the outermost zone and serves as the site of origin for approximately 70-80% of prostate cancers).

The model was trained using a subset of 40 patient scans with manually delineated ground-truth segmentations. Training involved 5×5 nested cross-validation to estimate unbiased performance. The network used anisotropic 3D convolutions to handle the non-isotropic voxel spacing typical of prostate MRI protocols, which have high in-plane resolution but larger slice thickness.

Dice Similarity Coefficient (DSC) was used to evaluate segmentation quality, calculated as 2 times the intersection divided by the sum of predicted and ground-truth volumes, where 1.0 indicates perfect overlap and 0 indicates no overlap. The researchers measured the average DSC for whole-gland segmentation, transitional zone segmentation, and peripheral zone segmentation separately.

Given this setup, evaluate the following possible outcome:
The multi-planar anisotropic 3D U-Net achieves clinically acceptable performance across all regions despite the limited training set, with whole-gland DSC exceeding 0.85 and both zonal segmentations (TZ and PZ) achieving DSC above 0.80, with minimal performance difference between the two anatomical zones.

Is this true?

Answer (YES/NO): NO